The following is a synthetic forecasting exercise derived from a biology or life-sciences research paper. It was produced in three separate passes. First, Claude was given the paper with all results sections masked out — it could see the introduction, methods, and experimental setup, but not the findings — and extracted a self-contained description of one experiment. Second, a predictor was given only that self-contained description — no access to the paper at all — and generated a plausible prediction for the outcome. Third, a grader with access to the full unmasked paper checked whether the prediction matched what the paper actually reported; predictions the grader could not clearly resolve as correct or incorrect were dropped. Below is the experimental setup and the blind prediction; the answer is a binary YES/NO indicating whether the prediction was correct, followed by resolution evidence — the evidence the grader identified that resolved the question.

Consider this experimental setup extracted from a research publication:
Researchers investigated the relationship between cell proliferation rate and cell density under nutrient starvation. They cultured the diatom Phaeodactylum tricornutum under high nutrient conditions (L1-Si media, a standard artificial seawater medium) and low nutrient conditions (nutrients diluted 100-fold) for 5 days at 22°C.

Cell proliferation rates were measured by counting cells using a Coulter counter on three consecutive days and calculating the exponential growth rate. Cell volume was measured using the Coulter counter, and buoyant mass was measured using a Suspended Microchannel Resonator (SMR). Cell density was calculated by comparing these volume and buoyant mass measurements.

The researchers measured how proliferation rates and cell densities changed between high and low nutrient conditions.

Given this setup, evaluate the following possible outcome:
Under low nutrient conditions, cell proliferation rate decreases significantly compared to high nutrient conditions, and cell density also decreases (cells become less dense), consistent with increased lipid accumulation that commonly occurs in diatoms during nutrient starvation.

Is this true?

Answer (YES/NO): YES